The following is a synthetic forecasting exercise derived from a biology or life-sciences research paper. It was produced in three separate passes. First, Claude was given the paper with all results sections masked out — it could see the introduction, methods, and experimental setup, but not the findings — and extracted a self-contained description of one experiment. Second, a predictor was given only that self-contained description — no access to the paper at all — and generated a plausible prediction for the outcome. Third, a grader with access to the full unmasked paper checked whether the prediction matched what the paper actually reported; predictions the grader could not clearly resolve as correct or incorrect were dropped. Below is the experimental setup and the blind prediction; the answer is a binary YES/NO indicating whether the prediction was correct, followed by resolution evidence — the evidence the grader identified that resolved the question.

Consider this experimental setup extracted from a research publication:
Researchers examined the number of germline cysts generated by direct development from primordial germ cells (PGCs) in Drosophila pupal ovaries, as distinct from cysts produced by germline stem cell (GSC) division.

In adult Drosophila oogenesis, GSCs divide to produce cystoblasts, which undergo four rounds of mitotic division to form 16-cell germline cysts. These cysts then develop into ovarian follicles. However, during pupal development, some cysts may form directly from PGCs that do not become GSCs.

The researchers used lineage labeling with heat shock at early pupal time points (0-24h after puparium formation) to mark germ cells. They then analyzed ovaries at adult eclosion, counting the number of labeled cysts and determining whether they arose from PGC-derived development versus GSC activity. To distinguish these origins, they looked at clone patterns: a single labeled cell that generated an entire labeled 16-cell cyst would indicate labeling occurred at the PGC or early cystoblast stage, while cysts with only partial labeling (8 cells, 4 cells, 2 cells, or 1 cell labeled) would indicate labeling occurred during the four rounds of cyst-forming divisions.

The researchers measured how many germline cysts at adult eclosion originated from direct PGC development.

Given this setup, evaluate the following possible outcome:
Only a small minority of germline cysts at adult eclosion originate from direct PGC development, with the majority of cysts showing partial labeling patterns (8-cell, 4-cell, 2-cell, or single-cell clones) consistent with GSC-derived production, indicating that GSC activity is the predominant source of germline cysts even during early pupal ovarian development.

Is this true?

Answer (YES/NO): NO